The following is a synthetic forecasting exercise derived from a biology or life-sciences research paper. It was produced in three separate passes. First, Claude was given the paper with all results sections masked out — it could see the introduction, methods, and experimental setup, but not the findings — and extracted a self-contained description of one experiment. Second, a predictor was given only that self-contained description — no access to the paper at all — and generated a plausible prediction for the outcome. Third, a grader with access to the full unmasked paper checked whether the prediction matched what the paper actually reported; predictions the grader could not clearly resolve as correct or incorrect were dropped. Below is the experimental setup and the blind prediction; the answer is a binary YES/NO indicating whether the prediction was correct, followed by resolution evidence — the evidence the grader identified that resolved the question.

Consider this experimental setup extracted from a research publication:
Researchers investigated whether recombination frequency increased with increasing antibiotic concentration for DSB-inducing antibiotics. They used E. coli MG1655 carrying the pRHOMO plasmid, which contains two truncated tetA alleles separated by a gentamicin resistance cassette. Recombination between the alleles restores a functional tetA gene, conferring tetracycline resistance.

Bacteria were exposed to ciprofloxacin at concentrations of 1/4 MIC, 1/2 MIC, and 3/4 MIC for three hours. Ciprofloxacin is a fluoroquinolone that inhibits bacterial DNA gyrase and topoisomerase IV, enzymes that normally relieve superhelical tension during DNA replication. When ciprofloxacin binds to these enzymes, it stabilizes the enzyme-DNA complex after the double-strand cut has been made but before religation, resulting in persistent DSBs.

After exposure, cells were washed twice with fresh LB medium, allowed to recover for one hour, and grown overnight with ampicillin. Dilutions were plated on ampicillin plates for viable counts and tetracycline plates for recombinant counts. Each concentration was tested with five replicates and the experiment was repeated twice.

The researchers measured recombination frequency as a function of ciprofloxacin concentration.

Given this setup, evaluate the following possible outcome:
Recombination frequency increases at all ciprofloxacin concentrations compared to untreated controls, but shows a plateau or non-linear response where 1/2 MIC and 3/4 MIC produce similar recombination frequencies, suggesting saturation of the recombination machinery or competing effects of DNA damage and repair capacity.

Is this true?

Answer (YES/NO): NO